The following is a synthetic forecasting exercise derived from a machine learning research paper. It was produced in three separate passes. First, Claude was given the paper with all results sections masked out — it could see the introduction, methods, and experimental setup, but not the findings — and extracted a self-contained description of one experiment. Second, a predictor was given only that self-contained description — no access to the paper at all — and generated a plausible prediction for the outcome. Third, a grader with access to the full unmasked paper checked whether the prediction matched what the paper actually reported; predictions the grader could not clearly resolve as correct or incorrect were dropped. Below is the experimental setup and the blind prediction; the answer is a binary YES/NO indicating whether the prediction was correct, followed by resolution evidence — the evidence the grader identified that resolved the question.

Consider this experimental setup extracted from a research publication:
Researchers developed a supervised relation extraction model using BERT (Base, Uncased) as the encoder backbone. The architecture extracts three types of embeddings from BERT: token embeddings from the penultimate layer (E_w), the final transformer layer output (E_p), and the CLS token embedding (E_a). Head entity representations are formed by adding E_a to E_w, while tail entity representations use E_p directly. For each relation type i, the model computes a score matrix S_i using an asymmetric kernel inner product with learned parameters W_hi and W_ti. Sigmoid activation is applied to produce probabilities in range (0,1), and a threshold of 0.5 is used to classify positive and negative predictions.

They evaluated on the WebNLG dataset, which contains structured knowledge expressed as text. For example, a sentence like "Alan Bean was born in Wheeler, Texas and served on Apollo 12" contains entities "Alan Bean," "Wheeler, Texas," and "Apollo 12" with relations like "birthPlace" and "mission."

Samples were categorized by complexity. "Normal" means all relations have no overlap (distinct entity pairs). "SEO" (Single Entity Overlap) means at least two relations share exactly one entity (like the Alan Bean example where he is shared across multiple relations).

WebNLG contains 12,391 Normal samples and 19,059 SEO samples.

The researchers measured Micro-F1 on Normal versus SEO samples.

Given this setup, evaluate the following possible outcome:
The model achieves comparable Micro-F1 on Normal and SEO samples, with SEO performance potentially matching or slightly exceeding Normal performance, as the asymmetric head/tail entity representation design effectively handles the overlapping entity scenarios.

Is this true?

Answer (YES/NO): YES